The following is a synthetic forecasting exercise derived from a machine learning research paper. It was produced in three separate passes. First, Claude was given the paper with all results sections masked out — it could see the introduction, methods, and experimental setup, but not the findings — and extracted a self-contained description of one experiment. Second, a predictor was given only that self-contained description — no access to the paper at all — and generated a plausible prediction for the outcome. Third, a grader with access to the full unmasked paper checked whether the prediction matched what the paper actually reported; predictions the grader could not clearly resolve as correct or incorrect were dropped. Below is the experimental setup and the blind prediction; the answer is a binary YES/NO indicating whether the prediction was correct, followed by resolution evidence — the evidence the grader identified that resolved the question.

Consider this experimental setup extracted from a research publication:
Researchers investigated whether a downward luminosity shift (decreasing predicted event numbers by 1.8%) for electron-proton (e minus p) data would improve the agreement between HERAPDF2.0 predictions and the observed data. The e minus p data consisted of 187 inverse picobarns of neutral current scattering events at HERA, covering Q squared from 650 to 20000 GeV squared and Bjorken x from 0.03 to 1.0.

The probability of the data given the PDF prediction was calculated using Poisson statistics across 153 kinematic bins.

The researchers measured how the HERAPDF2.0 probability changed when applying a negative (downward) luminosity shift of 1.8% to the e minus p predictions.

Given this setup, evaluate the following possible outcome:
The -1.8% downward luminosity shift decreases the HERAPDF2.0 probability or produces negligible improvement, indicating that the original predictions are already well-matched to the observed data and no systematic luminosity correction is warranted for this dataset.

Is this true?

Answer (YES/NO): YES